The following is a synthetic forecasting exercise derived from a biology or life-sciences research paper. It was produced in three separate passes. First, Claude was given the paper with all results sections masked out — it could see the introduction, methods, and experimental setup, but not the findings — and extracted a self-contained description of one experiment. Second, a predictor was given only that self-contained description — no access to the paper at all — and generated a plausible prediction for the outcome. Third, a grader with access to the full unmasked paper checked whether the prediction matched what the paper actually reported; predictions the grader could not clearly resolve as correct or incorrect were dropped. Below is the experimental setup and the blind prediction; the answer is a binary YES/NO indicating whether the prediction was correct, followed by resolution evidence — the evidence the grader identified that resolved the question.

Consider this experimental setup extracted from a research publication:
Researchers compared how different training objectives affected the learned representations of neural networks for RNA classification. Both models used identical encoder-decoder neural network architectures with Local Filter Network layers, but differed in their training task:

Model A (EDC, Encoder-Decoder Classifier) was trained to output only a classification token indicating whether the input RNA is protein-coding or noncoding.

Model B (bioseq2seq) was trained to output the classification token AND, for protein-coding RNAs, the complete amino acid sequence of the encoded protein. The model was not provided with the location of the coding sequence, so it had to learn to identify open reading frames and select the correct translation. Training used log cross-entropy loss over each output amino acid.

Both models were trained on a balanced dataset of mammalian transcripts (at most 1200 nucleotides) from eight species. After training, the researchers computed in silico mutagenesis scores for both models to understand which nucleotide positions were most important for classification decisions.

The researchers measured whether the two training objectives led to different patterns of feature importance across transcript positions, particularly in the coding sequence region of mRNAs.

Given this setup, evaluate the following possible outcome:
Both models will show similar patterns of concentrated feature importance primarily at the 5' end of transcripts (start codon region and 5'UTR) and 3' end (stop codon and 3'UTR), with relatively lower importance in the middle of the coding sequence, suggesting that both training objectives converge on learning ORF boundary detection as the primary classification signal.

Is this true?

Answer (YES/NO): NO